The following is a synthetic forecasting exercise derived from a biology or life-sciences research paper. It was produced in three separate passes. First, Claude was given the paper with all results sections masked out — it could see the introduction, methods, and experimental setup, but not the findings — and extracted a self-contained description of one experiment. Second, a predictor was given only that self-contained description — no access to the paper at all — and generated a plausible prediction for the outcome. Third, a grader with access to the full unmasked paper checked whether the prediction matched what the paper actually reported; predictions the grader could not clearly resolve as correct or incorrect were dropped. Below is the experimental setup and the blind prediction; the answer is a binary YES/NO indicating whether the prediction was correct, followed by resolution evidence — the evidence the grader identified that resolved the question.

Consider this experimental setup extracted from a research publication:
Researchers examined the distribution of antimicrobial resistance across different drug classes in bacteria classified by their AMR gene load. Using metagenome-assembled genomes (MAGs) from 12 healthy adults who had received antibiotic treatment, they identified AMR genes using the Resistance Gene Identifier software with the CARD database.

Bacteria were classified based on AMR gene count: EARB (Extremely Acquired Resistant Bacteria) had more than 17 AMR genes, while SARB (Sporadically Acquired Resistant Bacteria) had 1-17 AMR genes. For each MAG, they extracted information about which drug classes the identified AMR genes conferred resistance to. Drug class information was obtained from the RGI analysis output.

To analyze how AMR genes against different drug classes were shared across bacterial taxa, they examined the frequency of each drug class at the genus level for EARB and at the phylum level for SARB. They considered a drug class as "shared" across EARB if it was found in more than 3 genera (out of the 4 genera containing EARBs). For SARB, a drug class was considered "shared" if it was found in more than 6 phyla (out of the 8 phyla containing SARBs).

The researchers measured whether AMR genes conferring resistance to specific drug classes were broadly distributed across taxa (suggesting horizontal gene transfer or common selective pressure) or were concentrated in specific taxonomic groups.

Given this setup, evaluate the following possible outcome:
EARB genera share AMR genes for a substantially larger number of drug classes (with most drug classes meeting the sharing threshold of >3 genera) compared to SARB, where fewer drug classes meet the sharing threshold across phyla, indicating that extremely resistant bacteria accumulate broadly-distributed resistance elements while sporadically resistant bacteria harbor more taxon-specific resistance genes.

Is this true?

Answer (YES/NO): NO